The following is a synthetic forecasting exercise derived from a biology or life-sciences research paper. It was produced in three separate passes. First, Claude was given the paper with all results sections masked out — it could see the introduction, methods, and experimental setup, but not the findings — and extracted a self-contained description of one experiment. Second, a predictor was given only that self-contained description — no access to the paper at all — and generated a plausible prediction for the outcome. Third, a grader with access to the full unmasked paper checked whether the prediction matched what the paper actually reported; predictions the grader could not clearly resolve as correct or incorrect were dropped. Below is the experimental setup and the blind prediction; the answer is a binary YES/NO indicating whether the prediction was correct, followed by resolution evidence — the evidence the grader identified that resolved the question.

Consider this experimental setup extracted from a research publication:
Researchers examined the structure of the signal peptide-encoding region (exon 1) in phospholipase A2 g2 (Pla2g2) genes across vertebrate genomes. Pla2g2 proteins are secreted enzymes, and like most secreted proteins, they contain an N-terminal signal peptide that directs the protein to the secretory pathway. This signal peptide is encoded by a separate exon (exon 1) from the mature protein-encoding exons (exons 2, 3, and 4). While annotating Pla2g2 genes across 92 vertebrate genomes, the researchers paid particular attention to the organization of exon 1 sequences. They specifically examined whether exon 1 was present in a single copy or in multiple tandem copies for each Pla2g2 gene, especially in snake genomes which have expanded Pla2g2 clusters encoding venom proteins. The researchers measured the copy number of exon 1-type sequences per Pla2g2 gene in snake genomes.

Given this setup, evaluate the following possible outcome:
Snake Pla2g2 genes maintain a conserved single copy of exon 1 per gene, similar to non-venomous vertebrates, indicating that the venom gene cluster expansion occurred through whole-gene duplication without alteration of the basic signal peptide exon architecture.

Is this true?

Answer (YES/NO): NO